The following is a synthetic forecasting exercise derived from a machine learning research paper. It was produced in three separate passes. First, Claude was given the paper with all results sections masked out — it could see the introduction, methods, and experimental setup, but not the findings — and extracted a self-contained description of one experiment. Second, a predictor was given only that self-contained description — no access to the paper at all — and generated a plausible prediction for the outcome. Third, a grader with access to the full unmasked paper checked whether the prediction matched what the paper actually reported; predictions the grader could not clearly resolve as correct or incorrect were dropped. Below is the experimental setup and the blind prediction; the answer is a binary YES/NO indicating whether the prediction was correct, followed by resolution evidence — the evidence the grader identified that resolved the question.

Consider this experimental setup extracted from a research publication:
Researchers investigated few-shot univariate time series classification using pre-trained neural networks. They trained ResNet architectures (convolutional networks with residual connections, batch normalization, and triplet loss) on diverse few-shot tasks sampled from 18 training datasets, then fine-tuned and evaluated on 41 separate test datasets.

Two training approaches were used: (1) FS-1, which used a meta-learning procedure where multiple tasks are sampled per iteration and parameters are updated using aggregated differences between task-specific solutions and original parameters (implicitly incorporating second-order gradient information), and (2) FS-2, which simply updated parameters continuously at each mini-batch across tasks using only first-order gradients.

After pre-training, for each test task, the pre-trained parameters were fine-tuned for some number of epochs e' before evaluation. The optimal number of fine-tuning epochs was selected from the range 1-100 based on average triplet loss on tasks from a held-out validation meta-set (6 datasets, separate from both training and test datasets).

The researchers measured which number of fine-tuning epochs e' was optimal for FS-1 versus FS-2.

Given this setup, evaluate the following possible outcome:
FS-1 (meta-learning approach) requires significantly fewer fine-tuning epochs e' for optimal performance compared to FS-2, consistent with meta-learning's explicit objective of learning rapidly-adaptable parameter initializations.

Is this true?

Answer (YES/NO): NO